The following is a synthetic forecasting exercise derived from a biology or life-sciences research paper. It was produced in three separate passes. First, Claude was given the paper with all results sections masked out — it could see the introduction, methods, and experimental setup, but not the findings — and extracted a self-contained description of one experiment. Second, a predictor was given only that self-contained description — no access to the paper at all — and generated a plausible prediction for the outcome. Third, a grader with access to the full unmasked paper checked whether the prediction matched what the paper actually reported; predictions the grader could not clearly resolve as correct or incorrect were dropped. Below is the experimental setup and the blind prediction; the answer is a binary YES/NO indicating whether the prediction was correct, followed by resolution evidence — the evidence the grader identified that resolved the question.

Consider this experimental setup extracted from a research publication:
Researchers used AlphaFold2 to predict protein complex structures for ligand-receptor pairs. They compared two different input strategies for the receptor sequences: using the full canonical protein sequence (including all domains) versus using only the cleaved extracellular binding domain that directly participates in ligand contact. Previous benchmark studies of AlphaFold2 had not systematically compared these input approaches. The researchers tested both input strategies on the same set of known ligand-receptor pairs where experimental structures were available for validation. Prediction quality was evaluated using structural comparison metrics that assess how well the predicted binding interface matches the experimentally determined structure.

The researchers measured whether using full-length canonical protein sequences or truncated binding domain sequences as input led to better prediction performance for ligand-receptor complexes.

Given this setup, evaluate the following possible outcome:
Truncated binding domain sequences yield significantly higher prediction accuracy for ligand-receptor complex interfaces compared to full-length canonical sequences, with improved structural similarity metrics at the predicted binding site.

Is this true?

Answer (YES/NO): YES